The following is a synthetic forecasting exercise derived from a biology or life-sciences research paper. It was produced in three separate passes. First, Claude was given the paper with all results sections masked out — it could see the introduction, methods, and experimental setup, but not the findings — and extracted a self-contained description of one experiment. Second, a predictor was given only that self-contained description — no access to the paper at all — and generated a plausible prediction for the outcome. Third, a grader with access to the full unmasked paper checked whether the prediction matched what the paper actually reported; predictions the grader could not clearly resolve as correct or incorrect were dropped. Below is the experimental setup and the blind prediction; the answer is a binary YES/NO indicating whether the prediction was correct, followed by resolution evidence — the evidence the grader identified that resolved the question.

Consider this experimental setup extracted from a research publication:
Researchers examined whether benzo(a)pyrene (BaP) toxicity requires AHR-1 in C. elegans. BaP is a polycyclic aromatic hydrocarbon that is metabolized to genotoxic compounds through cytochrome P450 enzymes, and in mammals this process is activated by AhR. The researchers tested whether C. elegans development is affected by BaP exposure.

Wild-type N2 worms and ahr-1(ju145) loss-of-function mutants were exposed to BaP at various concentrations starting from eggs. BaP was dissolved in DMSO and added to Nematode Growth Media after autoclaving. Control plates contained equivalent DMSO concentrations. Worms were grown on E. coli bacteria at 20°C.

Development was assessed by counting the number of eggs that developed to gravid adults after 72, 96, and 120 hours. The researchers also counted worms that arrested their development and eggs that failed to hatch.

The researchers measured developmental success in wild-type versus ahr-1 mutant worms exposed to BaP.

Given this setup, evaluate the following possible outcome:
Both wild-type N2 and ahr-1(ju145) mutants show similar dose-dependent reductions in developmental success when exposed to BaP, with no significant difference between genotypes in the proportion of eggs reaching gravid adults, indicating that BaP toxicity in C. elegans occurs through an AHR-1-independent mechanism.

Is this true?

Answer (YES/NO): YES